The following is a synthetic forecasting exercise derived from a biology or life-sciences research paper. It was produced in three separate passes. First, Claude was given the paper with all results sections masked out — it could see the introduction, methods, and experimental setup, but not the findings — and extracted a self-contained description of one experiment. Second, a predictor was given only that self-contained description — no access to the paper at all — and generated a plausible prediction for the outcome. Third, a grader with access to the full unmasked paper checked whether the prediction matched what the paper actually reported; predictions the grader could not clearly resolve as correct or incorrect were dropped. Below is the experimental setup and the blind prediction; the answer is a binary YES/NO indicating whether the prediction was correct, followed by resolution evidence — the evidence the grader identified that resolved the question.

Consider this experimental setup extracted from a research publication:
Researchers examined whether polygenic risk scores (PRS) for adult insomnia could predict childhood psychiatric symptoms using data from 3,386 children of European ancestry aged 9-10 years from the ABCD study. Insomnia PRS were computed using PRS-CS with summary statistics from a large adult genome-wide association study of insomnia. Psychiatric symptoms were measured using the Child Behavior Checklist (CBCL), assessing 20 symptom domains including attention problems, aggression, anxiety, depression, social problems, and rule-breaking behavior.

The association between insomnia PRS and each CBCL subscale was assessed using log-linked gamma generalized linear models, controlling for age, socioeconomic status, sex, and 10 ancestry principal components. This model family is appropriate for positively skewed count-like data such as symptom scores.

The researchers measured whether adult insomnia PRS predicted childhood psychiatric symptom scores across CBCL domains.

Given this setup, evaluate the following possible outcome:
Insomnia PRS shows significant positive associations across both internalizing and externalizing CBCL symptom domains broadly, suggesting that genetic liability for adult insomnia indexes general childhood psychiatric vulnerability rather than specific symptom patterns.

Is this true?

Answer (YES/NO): NO